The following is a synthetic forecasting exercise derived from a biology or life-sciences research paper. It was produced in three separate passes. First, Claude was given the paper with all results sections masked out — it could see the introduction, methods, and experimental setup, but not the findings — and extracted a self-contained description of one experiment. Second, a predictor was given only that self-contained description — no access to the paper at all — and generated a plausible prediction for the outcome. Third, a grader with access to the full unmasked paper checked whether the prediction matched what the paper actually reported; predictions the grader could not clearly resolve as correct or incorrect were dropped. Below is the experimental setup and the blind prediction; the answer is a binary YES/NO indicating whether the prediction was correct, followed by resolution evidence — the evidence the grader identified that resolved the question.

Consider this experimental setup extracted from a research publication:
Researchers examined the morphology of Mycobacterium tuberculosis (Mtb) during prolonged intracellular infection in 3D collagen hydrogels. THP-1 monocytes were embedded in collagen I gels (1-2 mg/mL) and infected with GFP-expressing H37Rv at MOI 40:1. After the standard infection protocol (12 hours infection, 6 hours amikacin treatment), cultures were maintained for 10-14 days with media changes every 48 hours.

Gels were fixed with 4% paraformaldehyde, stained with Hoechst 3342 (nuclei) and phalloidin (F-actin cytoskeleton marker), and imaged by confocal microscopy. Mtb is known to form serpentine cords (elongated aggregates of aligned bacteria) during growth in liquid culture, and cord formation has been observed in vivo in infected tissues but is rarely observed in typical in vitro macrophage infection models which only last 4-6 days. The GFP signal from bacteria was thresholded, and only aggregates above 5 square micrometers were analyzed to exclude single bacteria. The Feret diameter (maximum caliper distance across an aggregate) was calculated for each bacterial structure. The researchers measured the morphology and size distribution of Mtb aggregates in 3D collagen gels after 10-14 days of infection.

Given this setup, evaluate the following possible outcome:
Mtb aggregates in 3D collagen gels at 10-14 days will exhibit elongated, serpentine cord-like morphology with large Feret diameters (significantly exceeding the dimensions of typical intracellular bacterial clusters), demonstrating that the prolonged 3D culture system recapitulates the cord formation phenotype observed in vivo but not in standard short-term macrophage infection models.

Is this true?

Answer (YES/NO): YES